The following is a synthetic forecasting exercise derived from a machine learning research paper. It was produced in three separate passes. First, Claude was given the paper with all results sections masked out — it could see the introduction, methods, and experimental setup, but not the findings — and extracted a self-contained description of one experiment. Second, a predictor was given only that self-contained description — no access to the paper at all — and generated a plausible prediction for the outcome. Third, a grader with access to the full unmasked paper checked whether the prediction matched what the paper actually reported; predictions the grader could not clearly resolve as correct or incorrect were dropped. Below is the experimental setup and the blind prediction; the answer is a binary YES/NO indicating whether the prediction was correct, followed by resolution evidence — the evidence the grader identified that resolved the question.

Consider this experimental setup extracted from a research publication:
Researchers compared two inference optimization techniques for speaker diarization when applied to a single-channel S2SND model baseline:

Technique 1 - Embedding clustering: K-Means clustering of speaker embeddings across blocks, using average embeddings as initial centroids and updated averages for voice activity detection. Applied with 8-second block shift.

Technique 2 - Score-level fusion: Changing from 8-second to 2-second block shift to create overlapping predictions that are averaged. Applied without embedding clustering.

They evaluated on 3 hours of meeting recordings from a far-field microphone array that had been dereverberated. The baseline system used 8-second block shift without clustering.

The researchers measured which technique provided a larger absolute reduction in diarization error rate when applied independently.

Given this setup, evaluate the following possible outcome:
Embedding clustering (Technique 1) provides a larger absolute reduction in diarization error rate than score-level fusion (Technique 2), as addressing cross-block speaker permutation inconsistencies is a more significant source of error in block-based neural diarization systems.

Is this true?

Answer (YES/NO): NO